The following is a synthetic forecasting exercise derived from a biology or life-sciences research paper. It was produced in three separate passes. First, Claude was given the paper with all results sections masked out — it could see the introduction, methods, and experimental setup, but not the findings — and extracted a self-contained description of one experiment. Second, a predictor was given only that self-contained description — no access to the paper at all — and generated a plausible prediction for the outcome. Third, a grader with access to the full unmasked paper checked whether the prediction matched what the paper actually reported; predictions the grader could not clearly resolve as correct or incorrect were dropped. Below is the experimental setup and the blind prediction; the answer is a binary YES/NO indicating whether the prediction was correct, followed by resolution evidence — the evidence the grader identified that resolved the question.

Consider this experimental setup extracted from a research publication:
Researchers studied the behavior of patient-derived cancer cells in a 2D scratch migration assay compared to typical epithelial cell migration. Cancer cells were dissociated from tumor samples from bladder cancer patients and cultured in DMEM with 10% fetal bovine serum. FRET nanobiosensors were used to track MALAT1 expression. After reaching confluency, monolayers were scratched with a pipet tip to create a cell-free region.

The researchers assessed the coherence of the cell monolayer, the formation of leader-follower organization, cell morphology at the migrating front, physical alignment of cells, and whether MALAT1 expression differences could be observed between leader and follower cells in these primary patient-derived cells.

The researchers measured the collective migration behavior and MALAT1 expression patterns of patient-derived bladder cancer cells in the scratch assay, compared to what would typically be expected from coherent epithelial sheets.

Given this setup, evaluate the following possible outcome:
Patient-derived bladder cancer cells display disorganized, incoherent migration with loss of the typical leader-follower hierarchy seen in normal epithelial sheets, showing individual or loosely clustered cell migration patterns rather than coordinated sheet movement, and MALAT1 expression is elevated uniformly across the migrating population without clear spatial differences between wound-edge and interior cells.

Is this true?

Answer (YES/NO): NO